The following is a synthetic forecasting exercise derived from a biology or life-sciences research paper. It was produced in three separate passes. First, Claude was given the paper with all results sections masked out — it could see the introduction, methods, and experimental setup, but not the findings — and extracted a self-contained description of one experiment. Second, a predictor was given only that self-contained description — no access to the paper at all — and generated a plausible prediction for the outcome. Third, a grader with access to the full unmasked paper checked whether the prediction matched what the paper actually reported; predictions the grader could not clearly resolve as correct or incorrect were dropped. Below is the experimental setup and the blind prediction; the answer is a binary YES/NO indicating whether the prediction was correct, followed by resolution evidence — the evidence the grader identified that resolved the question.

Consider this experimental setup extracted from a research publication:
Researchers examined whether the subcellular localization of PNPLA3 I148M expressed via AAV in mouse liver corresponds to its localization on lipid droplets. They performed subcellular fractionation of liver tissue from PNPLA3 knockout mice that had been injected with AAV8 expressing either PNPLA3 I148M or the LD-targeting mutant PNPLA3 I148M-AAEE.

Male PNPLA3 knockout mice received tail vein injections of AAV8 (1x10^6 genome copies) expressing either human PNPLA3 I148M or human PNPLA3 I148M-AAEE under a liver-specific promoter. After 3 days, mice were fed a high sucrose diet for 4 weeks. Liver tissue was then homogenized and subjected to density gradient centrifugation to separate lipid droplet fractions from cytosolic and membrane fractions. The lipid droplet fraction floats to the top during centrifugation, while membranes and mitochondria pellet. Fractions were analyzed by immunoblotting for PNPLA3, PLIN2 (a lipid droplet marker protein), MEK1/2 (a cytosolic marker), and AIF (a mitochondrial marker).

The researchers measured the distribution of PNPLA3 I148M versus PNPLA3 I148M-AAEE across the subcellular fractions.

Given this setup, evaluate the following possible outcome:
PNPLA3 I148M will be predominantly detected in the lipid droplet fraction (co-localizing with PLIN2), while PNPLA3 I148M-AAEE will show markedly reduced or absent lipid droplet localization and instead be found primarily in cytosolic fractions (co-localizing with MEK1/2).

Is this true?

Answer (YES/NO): YES